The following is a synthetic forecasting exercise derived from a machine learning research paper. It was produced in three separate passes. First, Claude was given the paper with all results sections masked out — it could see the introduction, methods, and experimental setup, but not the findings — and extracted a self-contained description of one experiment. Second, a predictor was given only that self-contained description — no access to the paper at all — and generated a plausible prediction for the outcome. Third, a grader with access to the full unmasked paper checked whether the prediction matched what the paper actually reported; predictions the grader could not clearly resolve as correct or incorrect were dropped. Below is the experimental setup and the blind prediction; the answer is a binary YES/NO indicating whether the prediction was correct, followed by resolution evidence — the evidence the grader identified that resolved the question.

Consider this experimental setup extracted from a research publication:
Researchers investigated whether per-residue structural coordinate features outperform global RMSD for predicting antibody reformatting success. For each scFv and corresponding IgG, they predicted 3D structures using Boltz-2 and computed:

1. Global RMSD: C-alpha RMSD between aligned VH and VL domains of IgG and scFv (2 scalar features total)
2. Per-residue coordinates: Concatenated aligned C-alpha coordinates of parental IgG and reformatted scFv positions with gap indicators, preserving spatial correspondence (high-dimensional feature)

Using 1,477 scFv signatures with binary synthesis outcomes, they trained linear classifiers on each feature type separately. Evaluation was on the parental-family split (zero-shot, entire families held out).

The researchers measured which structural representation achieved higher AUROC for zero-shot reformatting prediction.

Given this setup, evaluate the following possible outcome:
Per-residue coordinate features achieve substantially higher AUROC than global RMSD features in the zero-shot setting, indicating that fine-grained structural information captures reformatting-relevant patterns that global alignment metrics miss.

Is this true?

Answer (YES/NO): NO